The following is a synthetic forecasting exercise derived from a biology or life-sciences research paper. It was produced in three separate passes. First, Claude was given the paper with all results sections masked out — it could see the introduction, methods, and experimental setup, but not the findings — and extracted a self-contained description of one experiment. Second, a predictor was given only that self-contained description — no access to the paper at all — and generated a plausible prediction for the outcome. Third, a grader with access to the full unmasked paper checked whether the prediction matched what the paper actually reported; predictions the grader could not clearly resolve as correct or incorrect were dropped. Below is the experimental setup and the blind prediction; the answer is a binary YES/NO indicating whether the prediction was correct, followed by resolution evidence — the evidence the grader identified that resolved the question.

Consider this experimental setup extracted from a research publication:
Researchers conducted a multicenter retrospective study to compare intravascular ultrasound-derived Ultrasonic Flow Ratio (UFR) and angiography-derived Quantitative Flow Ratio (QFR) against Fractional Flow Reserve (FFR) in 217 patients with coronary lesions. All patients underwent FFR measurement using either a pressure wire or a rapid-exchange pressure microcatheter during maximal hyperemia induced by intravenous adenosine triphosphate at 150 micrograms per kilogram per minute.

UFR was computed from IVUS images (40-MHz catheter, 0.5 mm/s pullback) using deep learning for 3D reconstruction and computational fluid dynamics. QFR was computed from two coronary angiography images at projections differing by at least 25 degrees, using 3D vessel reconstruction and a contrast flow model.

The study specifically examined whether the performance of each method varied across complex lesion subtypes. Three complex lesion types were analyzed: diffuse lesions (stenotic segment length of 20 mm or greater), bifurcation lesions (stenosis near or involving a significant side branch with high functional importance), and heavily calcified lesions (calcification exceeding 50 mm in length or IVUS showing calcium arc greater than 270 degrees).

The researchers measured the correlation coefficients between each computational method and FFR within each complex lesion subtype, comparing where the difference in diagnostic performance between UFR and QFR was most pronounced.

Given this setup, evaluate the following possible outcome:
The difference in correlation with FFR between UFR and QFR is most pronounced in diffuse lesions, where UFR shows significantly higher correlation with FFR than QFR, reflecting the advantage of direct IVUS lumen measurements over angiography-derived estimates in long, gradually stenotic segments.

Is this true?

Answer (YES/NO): NO